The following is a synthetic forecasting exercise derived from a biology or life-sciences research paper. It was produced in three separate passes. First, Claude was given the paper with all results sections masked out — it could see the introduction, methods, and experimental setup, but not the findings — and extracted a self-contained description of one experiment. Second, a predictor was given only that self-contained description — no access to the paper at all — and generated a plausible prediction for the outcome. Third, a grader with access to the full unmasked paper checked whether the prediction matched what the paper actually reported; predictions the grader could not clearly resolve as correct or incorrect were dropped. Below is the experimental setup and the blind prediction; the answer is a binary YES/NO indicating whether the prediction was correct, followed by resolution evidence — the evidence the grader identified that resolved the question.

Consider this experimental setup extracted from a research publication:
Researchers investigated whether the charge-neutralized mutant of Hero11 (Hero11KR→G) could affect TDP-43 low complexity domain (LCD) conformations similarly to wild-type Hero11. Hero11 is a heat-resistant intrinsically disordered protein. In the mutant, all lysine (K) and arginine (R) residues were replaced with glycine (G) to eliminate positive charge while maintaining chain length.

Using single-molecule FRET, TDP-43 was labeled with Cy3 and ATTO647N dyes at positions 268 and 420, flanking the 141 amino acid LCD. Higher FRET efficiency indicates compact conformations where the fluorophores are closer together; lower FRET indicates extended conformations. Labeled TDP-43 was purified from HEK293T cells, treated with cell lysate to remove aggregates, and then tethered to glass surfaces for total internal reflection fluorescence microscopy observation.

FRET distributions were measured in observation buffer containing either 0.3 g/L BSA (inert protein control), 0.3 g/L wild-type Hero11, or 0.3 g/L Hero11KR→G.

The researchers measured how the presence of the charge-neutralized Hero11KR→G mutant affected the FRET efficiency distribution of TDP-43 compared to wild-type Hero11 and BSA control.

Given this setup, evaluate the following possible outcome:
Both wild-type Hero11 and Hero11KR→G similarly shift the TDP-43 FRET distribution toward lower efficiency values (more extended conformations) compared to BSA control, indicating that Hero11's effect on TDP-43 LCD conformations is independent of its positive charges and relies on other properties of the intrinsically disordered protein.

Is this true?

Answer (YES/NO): NO